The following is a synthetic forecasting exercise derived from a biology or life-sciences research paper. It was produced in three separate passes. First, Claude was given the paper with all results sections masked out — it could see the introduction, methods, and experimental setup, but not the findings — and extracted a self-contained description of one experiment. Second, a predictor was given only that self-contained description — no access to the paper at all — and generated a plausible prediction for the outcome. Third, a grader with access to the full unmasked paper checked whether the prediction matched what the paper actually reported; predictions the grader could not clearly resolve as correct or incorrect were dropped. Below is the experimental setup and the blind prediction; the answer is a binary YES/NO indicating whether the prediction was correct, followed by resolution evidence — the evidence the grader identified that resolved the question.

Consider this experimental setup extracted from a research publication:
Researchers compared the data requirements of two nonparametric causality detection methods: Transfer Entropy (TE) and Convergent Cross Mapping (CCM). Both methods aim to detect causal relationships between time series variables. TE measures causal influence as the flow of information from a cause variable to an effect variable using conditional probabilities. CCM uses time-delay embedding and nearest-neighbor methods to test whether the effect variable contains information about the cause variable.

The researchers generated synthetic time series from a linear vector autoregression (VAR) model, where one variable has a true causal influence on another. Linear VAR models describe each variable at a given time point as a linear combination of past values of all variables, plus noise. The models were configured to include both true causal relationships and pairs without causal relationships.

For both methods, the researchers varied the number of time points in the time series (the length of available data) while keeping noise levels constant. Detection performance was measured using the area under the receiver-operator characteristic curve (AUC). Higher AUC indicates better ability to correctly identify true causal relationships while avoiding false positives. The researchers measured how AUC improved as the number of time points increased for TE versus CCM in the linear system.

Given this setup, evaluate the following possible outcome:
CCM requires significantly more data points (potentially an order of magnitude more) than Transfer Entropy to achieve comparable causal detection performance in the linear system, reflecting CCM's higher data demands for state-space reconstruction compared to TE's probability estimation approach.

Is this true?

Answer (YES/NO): NO